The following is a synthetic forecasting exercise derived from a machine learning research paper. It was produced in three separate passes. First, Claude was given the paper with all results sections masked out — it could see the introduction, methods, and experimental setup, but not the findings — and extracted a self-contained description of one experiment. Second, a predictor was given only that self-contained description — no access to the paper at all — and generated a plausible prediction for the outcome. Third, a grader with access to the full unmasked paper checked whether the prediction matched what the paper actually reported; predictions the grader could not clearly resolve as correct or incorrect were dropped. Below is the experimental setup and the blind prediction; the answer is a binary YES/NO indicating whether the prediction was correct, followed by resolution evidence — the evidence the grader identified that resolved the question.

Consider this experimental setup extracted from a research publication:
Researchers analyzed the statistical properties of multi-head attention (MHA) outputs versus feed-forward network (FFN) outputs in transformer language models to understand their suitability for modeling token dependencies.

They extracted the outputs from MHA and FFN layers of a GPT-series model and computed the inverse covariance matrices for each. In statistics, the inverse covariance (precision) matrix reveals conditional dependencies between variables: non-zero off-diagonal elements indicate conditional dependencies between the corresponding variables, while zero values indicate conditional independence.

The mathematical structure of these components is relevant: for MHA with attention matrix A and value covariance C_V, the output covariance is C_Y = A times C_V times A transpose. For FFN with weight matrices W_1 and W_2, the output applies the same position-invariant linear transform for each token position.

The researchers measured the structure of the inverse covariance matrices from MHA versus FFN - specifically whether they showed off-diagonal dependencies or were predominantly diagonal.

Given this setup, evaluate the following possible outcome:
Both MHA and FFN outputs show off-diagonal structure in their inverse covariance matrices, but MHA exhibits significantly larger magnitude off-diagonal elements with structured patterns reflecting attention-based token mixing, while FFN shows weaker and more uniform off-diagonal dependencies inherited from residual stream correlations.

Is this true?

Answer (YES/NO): NO